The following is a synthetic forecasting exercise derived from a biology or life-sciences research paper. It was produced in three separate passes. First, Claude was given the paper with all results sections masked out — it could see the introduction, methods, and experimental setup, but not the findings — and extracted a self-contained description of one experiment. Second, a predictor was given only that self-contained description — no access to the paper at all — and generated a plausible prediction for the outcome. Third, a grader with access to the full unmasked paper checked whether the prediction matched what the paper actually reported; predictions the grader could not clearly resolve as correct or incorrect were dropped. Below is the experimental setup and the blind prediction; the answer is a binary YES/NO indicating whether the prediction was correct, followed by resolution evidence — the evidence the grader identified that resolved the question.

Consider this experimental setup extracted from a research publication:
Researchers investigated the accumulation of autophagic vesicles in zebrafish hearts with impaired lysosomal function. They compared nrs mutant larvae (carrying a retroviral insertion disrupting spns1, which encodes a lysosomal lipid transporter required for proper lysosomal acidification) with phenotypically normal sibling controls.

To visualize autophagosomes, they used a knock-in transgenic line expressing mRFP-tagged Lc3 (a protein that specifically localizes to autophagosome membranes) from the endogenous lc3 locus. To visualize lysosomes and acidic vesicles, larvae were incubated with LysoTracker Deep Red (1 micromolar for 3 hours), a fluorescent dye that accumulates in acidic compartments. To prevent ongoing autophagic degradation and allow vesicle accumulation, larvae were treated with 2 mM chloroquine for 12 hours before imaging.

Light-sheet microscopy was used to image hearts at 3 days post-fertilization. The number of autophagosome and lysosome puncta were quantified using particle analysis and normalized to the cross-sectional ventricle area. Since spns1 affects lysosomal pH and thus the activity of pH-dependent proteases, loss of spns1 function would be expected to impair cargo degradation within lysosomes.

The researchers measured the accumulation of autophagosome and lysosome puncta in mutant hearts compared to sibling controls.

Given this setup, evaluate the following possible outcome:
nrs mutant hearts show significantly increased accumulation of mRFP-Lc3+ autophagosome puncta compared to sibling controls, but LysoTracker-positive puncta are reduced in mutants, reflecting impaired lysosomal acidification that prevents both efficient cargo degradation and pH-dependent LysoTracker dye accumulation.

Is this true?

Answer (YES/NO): NO